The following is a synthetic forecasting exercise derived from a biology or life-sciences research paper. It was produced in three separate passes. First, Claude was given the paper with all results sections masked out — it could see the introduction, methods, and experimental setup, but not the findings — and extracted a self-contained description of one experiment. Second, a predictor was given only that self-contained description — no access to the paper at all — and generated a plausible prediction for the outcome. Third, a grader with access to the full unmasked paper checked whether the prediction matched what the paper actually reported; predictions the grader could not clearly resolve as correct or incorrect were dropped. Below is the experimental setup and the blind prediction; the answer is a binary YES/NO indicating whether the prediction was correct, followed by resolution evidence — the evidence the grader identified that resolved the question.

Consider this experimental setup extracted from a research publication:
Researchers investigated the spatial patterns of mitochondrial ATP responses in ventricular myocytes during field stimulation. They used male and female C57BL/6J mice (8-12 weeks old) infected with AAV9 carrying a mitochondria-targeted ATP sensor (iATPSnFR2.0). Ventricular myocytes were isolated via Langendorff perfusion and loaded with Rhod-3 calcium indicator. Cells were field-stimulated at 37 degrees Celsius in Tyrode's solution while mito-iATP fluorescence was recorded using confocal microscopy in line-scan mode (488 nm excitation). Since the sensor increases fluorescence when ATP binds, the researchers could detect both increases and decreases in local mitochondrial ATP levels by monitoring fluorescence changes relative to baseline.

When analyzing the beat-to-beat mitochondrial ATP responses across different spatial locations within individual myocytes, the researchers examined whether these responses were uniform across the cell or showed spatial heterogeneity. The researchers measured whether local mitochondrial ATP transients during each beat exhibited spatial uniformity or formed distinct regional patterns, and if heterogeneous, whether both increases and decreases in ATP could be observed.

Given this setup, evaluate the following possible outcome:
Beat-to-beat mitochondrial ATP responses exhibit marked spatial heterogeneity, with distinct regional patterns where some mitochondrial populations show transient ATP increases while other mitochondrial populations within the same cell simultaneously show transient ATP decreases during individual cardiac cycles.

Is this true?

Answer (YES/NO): YES